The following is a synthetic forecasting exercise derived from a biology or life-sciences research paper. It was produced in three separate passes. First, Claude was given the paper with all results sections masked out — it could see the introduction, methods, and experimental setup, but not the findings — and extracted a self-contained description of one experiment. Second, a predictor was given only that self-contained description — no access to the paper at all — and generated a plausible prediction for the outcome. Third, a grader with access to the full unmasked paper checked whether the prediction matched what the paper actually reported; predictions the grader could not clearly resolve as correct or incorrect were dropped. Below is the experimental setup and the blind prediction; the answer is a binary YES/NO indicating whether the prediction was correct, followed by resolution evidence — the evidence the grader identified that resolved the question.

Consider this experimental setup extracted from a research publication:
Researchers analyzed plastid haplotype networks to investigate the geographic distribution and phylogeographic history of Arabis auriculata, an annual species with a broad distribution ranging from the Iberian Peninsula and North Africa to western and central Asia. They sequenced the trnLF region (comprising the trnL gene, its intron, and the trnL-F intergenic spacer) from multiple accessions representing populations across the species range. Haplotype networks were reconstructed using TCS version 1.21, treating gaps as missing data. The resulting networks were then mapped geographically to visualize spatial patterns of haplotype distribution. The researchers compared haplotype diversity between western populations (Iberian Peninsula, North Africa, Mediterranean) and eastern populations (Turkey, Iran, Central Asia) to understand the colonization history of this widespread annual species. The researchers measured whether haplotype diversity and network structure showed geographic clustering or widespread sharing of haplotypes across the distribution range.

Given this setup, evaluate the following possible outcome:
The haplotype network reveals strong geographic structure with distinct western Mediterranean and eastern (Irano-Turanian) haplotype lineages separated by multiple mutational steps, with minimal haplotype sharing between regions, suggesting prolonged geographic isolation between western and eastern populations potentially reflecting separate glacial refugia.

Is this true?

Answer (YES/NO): NO